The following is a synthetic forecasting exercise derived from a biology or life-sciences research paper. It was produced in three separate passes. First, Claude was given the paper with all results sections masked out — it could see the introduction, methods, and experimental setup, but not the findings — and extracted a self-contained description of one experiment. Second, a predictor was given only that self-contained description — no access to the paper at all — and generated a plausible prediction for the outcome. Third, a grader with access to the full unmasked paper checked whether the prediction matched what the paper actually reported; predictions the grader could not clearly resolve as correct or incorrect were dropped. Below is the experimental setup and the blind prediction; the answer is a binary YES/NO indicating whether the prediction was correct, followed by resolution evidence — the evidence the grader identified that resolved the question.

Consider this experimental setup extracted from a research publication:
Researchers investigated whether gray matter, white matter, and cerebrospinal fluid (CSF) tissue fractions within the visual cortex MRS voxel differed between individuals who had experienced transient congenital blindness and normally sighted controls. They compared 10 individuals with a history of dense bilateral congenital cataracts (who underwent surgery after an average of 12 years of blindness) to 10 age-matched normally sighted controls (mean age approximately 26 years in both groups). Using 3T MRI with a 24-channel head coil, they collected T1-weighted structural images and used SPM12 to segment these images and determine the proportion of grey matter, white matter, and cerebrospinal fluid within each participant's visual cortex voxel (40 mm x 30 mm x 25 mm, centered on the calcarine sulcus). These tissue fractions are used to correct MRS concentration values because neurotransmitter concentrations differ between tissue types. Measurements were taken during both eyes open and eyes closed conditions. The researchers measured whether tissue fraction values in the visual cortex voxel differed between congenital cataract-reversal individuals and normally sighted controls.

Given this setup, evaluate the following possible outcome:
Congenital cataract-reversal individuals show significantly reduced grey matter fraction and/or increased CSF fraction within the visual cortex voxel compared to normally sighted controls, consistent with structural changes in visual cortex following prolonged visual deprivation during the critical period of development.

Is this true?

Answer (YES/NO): NO